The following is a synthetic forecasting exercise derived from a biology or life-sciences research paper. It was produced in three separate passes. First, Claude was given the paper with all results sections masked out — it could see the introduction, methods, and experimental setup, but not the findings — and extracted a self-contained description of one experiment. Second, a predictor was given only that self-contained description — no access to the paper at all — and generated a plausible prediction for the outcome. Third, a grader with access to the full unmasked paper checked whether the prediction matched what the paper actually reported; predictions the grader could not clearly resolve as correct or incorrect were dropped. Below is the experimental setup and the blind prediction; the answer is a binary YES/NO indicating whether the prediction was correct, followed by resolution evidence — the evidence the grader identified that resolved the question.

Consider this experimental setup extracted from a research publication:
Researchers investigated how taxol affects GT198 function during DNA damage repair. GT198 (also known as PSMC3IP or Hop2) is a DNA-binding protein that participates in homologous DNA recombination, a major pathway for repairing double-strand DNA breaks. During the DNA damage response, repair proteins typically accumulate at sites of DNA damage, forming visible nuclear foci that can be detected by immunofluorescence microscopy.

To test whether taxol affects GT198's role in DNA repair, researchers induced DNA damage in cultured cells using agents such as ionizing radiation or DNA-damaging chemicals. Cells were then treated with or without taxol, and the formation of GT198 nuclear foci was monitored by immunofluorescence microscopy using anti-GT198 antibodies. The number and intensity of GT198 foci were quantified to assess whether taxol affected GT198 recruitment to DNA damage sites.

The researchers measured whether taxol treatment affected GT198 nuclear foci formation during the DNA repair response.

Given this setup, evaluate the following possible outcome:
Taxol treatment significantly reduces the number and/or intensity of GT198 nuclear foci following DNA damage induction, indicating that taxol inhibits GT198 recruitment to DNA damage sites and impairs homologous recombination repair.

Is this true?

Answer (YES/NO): YES